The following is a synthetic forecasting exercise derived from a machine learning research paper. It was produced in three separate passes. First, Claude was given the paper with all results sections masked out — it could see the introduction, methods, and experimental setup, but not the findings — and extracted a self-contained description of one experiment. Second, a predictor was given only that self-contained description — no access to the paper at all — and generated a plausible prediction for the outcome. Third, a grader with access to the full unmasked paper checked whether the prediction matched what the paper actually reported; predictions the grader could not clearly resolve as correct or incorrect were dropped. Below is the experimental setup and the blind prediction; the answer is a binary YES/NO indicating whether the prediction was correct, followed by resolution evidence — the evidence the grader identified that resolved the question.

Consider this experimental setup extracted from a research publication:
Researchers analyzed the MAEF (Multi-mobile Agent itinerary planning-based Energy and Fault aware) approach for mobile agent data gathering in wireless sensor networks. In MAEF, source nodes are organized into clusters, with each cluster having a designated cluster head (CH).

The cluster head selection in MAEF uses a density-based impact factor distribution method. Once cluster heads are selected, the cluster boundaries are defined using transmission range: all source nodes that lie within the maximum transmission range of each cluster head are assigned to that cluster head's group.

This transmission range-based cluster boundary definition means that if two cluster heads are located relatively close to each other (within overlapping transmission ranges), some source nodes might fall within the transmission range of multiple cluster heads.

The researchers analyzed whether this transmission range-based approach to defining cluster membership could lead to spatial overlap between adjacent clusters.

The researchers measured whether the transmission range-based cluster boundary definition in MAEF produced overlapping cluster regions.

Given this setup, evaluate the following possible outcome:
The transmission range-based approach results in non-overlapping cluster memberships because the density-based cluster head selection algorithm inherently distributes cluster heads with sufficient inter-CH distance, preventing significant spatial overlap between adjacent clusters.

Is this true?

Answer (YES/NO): NO